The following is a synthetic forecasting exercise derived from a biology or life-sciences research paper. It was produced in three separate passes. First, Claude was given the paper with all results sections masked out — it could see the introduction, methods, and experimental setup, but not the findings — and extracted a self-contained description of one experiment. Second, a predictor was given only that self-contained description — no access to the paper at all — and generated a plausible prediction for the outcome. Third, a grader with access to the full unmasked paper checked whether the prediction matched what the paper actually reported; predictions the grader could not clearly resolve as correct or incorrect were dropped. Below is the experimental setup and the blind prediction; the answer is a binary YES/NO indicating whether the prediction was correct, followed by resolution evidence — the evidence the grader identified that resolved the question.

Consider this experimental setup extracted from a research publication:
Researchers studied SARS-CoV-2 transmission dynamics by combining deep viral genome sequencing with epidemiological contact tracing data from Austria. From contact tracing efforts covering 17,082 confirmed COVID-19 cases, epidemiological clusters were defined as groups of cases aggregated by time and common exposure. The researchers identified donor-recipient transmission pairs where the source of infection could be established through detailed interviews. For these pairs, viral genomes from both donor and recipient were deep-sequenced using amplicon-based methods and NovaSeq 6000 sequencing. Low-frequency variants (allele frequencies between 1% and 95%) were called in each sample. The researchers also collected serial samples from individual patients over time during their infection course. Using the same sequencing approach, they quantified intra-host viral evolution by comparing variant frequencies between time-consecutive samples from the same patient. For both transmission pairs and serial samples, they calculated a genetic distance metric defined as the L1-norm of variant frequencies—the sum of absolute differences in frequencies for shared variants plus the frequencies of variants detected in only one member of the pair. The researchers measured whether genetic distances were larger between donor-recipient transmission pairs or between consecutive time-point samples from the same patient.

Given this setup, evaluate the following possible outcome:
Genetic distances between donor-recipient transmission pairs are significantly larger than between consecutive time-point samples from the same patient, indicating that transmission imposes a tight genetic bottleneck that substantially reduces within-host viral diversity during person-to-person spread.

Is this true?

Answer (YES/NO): NO